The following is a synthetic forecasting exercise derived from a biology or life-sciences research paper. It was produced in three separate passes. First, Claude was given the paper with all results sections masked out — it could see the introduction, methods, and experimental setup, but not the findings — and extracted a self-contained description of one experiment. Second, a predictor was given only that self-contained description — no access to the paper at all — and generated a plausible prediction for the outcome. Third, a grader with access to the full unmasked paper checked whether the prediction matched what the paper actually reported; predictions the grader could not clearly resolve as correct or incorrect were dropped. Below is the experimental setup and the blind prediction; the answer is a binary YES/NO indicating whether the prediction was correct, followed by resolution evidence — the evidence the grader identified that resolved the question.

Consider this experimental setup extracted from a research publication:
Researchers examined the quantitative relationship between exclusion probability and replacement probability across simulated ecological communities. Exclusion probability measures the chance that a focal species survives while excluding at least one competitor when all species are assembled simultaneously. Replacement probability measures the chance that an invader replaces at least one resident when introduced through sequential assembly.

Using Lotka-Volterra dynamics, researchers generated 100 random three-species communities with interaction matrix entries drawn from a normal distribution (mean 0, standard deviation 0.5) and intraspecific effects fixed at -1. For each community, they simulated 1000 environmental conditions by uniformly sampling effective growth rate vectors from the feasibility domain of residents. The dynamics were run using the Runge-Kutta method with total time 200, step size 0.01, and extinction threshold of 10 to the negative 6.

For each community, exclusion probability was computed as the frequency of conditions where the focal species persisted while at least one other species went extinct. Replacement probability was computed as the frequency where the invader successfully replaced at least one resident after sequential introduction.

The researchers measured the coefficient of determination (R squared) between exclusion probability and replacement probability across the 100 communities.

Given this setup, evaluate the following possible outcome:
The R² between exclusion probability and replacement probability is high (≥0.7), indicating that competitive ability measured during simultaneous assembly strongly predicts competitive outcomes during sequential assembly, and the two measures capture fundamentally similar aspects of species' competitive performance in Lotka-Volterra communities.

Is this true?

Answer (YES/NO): NO